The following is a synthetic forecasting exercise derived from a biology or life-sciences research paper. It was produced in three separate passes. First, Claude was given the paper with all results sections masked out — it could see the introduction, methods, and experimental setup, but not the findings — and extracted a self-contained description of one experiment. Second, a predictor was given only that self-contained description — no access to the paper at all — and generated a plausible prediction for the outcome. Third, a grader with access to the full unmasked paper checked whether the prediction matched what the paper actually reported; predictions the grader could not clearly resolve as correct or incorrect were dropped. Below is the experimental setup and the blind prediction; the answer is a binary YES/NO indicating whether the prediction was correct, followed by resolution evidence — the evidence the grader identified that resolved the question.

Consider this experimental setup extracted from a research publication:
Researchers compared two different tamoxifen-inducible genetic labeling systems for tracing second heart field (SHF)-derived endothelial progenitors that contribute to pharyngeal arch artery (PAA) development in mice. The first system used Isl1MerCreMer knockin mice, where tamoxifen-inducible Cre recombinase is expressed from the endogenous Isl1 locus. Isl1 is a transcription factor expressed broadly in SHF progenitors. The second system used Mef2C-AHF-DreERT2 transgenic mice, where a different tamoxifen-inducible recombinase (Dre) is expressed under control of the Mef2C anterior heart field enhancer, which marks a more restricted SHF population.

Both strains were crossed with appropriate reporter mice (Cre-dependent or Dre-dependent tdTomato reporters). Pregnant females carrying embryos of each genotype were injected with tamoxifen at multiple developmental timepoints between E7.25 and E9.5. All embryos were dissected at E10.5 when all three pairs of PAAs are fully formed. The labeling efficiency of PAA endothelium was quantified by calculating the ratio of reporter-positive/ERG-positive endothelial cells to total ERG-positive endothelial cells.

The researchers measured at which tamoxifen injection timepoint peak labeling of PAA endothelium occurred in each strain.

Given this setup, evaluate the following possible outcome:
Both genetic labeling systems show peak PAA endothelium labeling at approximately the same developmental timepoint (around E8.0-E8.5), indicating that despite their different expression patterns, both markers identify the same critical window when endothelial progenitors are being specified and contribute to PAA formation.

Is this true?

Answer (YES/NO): NO